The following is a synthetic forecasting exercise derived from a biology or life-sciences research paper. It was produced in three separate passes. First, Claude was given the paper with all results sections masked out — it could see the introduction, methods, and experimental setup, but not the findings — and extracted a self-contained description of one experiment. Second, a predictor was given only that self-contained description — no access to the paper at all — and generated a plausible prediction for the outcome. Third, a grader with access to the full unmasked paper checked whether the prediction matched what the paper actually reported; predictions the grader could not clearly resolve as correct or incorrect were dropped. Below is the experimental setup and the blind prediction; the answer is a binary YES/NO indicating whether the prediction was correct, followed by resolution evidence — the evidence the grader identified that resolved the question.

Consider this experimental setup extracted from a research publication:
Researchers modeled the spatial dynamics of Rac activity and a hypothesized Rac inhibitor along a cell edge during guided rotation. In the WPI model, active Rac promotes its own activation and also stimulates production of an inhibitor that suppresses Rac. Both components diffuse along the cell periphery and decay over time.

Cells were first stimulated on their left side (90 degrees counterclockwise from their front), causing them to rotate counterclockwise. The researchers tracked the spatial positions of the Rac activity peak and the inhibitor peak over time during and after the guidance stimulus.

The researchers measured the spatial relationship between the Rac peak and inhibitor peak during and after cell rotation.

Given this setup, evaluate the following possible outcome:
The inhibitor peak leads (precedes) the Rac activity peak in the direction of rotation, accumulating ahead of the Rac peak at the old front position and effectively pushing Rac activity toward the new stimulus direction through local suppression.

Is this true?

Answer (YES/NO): NO